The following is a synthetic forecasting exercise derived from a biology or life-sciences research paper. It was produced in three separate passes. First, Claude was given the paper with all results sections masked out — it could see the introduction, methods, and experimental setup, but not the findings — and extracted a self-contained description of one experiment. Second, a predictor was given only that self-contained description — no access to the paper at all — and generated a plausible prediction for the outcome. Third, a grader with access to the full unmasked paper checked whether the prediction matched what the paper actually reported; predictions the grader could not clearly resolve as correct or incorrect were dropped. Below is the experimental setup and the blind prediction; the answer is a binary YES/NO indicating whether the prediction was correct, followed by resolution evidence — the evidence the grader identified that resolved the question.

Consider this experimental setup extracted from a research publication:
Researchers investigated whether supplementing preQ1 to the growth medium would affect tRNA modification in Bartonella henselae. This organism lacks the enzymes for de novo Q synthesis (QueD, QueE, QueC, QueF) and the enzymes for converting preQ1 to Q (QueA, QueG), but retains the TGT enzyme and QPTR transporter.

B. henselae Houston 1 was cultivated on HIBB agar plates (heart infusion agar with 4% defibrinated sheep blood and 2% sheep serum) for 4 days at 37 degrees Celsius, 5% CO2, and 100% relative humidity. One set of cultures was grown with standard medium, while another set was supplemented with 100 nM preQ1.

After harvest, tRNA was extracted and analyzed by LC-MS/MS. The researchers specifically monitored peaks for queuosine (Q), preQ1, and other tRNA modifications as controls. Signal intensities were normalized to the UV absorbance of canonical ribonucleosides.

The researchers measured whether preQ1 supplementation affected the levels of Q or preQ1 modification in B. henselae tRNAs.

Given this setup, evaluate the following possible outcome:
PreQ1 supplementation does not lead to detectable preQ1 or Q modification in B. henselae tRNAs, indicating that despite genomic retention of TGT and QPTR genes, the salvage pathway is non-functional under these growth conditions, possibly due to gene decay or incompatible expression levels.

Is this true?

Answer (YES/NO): NO